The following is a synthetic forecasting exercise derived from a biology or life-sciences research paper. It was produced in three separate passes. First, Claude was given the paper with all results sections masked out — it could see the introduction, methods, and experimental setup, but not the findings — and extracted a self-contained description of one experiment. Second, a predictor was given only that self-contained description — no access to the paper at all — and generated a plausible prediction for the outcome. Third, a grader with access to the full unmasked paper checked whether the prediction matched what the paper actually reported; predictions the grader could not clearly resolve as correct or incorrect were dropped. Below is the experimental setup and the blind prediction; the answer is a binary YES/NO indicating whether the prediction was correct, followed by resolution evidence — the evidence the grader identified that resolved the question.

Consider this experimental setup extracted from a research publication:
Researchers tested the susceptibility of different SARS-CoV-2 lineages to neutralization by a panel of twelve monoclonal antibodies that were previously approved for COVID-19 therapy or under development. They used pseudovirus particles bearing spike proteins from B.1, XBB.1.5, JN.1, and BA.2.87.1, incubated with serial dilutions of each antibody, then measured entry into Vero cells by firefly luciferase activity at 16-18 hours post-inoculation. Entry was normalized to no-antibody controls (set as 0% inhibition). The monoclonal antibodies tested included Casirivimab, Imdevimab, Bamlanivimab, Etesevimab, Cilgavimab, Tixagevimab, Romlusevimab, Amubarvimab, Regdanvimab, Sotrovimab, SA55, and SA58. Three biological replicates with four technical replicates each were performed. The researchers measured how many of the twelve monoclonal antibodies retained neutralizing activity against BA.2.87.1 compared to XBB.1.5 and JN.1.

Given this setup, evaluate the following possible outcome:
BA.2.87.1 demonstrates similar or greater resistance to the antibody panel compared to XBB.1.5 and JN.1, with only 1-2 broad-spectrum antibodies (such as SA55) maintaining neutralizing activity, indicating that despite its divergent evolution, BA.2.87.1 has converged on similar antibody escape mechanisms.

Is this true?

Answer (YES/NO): NO